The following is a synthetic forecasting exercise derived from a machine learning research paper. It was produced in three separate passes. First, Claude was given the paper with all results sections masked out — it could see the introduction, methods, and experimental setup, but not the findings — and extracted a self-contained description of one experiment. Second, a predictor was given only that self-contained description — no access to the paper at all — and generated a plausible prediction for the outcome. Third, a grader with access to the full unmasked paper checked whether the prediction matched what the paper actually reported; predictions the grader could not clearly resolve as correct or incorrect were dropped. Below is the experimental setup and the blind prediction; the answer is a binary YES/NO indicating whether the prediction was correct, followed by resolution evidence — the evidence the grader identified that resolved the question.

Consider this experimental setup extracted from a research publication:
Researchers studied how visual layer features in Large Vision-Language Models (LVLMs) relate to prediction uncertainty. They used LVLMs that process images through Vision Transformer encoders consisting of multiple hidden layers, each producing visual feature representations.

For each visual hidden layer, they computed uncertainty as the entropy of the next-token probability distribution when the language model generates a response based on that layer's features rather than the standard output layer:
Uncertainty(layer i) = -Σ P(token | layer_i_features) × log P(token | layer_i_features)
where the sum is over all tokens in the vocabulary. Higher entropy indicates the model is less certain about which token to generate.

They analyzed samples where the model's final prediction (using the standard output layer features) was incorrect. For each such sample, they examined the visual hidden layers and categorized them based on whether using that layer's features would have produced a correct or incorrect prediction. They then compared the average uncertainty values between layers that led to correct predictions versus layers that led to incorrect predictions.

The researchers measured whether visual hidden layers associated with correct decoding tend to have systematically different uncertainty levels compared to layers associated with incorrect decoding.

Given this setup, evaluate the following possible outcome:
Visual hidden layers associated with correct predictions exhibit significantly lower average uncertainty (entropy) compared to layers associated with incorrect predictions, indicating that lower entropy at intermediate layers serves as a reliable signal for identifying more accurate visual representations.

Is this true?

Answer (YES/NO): YES